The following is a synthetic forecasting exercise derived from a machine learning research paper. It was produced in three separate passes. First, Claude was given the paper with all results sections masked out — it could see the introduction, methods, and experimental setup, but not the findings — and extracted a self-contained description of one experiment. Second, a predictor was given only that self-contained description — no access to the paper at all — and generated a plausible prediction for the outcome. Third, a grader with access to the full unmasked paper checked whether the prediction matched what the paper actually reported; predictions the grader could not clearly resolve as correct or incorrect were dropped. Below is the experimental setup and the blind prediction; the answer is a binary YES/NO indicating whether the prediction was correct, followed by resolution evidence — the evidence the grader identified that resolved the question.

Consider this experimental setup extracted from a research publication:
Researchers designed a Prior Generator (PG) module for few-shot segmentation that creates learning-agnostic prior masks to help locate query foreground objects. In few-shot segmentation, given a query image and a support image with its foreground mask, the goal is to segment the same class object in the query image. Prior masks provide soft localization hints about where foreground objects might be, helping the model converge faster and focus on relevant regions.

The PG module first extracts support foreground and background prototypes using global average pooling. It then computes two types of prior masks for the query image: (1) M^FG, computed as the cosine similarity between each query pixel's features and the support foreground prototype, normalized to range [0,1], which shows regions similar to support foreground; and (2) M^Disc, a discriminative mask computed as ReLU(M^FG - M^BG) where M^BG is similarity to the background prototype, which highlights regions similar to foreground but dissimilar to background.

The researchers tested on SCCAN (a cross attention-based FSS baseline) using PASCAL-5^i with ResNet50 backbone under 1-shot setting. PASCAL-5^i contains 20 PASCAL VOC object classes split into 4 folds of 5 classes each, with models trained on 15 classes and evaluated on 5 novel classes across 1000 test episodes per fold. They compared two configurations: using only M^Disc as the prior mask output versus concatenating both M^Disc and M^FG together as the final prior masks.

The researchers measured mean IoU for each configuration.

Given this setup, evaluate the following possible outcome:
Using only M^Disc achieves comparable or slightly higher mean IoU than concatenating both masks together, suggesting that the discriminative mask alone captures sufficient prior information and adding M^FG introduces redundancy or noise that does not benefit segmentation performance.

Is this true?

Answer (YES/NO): NO